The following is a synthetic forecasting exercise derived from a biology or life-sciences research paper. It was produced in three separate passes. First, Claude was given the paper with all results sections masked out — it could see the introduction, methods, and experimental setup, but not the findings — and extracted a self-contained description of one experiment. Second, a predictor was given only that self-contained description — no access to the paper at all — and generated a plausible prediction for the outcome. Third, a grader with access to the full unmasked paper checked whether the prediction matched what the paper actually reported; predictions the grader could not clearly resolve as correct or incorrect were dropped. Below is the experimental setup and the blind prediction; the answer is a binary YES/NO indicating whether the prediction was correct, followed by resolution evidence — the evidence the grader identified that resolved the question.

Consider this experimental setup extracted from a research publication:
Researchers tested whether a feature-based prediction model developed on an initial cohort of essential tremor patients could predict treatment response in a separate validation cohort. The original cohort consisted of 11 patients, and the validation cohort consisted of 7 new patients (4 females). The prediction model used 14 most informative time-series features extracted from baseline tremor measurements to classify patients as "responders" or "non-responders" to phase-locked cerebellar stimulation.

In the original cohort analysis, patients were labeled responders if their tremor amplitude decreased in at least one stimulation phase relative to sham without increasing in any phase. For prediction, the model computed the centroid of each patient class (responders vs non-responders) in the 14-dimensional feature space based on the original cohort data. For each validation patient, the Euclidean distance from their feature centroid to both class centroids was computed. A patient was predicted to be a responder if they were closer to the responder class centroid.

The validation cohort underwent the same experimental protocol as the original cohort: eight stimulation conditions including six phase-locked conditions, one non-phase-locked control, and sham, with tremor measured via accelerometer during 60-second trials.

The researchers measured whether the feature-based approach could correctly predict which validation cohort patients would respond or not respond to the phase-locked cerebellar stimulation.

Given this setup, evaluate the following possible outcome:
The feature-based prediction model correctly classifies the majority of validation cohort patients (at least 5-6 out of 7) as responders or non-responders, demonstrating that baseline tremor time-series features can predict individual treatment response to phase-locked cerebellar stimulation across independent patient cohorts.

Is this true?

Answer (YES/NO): YES